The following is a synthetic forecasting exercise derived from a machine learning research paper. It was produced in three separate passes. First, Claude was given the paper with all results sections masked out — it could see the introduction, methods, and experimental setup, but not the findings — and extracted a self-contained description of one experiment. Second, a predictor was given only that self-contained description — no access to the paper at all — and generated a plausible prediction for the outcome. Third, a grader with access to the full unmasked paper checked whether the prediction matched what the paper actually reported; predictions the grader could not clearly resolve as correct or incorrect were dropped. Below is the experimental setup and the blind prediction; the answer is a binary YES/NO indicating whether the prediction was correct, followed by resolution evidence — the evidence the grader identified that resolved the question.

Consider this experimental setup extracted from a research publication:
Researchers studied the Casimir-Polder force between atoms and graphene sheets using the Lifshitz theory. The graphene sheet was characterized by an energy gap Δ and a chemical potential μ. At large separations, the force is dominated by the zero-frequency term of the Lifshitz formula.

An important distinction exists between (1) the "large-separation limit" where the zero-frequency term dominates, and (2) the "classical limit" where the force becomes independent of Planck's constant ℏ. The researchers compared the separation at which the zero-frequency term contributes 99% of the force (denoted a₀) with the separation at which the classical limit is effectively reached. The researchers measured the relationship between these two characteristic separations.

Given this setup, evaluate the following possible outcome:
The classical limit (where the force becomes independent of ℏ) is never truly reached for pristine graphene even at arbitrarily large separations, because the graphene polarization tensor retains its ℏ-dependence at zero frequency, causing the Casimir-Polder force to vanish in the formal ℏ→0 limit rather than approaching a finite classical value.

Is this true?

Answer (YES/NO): NO